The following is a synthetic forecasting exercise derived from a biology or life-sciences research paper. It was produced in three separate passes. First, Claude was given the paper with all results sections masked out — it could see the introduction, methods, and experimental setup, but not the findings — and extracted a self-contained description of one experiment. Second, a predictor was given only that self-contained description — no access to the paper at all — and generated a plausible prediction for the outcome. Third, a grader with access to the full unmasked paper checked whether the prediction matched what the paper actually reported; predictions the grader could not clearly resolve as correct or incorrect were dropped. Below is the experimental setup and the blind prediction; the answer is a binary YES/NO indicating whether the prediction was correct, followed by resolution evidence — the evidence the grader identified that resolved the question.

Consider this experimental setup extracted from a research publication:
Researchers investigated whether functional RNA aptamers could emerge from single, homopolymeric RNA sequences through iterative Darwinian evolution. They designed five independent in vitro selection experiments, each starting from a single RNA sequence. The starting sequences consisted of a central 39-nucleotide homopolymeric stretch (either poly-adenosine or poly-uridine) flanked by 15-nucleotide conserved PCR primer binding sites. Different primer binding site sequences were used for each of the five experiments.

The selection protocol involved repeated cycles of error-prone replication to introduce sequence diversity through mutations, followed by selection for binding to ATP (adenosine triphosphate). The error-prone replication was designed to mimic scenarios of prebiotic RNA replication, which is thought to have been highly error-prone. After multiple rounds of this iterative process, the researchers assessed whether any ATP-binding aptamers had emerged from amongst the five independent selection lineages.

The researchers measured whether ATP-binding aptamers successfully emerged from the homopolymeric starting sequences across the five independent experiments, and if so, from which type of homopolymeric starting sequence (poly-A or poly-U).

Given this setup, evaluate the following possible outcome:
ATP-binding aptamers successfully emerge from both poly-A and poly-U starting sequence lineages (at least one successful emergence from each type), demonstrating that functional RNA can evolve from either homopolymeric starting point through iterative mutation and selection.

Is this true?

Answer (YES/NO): NO